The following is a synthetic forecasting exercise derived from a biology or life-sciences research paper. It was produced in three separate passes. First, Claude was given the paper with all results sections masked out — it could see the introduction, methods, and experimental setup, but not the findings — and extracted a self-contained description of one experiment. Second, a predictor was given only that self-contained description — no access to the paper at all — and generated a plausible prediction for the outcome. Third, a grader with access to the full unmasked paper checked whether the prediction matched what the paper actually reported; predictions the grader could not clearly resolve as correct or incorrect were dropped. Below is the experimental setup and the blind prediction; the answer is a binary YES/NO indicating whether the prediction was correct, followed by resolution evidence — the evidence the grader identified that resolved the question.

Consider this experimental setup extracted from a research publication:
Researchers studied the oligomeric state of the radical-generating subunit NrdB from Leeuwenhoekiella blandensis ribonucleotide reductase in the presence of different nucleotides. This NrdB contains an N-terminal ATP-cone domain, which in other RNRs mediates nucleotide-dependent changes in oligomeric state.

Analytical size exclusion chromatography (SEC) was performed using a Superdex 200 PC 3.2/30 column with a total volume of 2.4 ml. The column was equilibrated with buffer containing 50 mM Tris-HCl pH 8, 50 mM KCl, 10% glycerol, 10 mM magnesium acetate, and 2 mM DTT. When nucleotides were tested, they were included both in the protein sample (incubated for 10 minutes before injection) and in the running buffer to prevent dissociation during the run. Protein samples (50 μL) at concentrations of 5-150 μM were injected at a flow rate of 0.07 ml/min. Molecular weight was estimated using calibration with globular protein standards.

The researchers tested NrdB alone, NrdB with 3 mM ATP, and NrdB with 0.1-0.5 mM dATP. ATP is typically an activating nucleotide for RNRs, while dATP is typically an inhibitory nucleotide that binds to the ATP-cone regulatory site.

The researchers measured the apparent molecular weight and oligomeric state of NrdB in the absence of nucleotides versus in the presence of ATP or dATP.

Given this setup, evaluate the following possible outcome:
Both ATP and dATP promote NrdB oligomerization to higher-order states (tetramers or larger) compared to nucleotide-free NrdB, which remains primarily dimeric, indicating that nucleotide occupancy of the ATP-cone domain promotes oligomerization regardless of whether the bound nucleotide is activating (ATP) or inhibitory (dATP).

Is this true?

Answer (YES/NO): NO